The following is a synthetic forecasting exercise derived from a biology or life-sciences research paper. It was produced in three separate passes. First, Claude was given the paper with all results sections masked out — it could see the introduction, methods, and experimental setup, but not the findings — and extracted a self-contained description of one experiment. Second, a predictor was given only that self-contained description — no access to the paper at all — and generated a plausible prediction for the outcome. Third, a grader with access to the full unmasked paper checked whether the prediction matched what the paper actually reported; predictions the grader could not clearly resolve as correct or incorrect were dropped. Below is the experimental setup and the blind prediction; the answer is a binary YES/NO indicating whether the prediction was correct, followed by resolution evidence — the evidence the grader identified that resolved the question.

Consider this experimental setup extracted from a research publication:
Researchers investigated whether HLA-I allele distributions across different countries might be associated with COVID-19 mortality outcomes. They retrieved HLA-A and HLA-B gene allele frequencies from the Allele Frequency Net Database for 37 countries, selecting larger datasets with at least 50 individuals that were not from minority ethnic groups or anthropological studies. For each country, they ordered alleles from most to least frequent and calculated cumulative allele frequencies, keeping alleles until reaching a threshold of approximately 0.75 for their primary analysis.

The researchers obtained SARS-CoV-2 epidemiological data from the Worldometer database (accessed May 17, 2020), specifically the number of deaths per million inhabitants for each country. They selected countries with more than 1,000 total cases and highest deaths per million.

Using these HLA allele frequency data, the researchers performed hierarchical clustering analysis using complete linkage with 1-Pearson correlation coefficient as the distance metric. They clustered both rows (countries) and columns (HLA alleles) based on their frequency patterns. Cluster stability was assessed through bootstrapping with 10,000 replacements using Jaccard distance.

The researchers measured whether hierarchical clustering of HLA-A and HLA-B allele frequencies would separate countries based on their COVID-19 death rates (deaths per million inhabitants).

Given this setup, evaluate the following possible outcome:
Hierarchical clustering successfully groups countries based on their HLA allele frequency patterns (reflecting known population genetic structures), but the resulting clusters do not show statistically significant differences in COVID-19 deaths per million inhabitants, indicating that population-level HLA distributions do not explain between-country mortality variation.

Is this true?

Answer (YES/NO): NO